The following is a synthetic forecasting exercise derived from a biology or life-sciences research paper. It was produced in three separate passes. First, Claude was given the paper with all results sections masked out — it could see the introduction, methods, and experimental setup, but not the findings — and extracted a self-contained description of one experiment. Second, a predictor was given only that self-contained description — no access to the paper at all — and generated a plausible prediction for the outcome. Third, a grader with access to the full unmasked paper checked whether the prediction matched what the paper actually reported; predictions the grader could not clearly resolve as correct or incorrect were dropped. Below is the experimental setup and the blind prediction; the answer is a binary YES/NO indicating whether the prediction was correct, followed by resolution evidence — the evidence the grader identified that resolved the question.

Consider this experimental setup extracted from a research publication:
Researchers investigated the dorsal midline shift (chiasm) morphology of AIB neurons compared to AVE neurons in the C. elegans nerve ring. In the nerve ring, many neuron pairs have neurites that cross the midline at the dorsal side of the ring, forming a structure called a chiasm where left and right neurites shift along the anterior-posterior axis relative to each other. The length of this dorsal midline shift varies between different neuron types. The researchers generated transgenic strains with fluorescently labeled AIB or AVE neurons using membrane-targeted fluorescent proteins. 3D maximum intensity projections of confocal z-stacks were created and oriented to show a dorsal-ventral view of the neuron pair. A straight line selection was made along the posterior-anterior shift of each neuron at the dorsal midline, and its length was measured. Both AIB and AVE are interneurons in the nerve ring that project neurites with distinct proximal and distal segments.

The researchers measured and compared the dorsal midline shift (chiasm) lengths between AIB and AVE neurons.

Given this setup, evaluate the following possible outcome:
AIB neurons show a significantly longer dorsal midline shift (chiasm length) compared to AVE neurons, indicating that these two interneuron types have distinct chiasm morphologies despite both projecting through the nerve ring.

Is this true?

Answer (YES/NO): NO